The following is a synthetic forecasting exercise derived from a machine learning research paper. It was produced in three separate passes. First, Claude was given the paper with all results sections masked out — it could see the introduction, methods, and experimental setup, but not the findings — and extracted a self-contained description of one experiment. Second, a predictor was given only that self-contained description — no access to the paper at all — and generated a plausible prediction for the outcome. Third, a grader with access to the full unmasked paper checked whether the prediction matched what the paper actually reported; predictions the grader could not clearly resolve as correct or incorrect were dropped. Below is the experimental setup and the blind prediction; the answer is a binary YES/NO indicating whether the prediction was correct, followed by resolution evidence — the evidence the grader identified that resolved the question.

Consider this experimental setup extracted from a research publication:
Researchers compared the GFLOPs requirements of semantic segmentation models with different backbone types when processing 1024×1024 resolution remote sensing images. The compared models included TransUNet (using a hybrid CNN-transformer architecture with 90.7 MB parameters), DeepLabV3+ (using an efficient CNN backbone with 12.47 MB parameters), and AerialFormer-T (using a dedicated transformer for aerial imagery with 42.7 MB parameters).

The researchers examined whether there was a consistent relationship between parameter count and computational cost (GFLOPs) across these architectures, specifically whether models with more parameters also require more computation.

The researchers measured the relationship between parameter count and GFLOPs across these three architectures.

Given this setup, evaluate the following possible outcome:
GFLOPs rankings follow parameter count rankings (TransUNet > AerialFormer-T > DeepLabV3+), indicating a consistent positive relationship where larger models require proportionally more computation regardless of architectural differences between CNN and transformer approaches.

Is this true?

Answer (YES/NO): NO